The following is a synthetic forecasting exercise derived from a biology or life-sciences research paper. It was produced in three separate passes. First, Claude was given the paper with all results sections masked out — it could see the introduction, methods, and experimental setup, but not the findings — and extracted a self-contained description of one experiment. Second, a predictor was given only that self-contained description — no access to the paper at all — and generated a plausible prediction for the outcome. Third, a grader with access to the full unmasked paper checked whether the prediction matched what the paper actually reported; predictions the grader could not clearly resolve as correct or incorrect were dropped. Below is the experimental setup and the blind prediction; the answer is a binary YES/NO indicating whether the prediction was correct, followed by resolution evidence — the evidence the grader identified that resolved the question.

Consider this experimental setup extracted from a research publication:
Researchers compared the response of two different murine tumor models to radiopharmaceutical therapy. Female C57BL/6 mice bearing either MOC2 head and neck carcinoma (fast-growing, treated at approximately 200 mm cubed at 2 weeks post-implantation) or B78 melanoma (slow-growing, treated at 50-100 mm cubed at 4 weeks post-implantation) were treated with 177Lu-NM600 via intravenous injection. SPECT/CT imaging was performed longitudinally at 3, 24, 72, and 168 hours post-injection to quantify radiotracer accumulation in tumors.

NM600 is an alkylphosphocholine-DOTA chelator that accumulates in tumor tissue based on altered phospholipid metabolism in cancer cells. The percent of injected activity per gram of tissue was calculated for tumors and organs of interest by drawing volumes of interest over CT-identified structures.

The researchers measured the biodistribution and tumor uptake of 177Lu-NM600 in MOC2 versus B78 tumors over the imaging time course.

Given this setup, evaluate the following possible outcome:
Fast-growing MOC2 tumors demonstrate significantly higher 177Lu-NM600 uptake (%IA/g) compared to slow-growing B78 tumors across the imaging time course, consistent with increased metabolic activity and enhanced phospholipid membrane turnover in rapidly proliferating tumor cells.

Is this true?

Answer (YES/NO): YES